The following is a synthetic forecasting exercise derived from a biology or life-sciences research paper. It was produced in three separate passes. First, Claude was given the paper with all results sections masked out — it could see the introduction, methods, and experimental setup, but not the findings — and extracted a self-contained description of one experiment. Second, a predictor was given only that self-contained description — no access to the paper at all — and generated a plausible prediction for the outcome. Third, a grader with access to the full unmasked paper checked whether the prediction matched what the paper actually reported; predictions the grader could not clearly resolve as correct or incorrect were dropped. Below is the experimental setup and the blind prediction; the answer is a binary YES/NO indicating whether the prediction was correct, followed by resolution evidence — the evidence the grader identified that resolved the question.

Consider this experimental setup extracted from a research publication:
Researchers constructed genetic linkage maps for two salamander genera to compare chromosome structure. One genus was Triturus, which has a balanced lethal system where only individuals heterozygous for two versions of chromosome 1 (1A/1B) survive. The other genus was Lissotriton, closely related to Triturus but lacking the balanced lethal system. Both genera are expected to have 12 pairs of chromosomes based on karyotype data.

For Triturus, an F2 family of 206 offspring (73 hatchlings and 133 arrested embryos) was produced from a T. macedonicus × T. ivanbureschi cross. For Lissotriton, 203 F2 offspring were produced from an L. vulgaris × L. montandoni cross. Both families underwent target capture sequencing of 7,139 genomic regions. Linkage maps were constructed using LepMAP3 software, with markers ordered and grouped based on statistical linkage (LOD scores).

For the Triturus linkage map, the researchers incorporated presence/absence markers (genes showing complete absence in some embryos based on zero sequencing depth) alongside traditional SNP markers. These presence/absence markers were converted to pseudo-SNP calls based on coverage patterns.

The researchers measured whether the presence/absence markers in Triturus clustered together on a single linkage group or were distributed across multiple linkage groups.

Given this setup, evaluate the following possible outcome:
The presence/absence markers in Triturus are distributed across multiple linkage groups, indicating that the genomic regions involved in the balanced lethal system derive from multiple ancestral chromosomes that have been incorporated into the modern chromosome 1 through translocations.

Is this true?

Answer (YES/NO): NO